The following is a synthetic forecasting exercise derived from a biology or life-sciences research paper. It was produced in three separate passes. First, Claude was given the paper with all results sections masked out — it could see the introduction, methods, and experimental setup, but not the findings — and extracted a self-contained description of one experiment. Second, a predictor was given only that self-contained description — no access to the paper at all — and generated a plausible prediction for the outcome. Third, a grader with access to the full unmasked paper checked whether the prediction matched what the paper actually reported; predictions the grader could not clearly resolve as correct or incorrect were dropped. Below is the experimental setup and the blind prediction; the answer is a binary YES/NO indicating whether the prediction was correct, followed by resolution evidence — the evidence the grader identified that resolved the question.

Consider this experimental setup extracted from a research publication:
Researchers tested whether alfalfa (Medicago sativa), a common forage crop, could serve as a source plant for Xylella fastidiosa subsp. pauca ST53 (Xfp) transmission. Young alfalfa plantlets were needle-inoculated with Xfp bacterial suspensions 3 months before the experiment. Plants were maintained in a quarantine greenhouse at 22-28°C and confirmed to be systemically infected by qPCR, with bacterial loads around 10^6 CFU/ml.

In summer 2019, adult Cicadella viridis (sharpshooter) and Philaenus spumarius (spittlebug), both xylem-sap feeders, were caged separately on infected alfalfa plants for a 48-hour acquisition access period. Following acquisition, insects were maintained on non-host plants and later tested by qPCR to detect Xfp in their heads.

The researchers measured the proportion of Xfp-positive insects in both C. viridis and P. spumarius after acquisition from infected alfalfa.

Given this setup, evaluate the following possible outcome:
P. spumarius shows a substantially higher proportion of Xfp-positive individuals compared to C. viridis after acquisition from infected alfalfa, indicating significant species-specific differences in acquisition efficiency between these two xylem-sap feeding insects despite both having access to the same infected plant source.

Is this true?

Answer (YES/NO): NO